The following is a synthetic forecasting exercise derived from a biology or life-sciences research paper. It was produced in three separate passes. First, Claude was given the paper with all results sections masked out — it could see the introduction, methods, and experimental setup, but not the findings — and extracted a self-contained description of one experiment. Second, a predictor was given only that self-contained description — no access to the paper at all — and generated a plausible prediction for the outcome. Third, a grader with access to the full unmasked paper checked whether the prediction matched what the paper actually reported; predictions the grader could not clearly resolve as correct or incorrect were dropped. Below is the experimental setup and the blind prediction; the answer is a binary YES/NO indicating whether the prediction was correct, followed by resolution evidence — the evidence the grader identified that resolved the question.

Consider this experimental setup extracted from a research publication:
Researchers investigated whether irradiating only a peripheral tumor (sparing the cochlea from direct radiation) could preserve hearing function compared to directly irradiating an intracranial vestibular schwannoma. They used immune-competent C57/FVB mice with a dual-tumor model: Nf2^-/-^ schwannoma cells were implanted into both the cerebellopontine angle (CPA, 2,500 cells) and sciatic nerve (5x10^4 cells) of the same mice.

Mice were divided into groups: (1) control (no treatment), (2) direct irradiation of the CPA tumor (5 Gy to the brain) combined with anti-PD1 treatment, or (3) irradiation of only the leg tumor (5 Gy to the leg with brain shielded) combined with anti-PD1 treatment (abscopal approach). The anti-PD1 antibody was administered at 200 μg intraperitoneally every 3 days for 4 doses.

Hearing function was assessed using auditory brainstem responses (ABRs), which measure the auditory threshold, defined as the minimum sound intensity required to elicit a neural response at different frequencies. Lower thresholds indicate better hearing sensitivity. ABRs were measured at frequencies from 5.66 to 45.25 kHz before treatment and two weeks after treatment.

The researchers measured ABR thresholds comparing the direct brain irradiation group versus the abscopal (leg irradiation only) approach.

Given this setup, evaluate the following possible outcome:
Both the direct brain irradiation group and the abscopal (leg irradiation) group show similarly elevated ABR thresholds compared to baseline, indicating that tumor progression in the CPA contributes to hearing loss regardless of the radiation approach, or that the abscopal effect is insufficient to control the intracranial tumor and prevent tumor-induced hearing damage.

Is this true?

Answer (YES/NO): NO